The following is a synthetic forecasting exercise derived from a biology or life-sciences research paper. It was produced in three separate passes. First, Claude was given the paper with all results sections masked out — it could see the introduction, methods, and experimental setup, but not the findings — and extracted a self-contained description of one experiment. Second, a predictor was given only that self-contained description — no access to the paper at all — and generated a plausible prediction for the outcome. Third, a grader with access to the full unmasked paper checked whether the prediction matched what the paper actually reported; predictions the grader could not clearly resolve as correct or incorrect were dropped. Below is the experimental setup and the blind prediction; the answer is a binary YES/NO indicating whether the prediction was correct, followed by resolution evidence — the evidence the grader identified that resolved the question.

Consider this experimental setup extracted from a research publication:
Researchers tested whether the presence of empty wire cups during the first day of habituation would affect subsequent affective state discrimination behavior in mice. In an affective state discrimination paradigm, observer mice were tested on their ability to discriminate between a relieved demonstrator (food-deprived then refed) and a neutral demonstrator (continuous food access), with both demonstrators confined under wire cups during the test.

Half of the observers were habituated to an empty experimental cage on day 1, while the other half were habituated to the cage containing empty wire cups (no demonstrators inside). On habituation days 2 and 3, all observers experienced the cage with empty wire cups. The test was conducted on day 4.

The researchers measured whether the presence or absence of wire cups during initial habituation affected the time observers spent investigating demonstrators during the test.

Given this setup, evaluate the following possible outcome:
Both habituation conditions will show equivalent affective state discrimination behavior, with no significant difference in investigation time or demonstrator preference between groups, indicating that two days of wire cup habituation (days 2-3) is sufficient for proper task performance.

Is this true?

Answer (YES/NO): YES